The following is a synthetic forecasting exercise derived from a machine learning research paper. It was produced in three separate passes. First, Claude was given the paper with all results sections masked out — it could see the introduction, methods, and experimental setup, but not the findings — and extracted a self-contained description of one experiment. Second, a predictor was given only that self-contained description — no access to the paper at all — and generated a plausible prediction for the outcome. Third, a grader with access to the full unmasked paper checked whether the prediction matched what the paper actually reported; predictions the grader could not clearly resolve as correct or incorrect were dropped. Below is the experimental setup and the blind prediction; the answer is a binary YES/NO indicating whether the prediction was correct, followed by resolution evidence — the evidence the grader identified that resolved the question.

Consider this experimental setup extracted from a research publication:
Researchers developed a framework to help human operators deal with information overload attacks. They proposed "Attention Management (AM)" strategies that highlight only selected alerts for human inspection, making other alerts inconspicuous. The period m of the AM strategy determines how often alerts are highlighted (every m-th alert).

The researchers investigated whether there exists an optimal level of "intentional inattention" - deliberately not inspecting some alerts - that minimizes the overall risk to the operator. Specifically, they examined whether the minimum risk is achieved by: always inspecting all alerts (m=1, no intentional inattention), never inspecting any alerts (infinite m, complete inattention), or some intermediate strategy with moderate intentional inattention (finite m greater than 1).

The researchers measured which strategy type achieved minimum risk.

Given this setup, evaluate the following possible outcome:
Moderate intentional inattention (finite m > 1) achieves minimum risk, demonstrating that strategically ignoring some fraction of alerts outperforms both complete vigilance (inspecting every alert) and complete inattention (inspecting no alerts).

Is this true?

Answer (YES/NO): YES